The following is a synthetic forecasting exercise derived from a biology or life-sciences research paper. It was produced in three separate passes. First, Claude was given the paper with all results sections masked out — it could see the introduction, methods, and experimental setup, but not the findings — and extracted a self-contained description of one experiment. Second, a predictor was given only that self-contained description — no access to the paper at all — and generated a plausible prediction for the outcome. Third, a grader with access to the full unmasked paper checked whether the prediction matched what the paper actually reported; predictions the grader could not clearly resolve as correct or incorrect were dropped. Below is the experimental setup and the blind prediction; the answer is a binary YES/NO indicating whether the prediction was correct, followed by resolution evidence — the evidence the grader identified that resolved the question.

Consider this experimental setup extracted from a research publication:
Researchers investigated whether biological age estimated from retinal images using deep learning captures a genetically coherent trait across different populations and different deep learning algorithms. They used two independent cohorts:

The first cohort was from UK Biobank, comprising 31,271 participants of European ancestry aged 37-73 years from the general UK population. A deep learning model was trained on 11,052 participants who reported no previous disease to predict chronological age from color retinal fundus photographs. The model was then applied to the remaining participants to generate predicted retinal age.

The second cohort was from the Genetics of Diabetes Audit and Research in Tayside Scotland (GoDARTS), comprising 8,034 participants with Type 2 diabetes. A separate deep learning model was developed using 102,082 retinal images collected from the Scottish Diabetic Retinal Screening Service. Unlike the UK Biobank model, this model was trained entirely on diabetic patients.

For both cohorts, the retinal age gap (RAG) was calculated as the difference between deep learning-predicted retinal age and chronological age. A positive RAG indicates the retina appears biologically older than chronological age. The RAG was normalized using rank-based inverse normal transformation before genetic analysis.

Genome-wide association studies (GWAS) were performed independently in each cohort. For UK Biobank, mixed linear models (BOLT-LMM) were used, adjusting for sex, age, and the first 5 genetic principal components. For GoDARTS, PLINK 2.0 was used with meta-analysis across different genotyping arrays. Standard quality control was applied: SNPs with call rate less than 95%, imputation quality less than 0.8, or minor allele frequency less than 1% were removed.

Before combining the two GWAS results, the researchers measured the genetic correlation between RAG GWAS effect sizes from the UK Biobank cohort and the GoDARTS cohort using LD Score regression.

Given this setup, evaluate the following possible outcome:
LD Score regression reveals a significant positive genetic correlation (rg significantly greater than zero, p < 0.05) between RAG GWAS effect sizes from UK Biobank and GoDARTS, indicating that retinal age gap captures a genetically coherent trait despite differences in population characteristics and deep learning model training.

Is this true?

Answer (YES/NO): YES